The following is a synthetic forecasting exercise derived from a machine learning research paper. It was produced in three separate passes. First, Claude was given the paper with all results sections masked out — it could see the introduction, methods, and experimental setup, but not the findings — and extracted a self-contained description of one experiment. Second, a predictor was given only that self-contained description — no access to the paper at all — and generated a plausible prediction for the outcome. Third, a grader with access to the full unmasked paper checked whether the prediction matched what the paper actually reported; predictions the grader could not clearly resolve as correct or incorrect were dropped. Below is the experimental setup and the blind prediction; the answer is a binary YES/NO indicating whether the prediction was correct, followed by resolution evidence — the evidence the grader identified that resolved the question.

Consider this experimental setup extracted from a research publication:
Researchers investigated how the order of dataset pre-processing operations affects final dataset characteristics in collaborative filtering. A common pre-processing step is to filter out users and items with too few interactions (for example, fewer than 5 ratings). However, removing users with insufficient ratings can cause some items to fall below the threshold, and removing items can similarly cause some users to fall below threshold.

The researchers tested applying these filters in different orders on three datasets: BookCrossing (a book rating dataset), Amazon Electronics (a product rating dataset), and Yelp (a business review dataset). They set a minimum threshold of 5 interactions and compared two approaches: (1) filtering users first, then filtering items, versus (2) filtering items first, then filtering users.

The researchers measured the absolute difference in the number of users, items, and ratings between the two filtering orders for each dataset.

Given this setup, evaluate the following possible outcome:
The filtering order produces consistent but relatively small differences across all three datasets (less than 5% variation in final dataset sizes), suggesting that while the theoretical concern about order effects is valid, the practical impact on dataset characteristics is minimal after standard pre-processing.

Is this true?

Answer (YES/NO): NO